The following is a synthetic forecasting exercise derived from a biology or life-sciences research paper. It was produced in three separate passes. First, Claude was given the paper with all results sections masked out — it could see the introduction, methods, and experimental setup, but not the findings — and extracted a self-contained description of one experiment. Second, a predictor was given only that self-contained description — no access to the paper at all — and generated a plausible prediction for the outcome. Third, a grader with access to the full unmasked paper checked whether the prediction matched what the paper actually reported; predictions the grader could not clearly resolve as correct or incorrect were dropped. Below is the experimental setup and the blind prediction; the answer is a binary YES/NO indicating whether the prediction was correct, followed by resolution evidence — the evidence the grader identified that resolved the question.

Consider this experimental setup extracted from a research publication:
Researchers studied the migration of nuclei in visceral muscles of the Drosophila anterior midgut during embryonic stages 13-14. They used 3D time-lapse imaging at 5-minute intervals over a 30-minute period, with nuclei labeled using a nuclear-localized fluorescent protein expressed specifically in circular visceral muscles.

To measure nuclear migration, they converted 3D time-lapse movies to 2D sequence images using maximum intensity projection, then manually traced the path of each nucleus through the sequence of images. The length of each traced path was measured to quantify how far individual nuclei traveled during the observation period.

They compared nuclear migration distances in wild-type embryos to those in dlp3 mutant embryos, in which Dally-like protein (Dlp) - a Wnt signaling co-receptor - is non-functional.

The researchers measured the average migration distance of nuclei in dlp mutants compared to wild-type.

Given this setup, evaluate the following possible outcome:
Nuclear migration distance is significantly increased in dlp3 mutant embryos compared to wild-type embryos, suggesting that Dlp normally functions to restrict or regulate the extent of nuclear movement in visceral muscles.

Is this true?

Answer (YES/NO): YES